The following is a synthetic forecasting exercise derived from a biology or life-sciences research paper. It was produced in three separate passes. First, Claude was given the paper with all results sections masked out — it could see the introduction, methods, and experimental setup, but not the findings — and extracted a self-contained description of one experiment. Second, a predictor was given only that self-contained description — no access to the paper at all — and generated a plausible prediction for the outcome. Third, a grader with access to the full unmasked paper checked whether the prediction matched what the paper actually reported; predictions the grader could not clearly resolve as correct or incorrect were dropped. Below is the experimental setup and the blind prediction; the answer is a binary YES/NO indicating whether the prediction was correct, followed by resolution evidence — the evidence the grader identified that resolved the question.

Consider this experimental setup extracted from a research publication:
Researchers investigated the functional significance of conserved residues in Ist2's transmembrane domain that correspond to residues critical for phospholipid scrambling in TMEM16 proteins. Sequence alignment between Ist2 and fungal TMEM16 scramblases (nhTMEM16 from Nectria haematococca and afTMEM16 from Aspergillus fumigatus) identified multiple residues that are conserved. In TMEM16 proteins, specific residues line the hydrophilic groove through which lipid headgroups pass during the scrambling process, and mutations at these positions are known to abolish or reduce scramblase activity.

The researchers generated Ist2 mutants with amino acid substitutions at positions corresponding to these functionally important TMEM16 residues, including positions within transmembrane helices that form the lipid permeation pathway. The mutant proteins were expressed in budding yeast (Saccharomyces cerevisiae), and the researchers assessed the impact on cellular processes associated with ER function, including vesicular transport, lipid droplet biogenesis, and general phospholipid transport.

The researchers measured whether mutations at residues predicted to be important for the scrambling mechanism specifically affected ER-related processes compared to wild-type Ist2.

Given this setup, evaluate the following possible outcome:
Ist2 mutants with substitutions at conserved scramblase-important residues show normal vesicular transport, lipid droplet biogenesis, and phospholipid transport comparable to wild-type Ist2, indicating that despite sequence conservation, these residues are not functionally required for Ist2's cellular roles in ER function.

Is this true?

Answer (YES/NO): NO